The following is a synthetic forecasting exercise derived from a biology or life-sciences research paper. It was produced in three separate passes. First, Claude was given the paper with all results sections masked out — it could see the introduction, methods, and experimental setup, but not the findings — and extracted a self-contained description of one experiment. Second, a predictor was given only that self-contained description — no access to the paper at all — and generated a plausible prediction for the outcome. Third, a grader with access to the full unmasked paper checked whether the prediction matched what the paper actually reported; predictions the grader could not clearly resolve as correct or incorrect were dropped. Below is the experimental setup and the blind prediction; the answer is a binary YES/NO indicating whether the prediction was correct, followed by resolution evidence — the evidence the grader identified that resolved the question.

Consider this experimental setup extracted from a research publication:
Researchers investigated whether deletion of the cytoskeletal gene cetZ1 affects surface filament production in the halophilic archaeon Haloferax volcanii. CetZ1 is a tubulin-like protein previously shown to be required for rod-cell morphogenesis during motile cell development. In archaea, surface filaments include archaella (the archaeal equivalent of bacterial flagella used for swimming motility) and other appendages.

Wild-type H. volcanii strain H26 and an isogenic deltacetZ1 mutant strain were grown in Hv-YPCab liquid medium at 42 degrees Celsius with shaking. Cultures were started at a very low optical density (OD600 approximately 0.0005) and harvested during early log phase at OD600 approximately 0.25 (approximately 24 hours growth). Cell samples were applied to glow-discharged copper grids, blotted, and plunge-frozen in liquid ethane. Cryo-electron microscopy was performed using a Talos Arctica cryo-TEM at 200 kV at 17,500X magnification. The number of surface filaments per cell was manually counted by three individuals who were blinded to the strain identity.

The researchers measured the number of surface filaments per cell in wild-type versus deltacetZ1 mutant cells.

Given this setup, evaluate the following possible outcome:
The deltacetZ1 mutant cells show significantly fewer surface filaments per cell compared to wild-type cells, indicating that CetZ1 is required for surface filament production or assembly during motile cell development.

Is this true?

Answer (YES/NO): YES